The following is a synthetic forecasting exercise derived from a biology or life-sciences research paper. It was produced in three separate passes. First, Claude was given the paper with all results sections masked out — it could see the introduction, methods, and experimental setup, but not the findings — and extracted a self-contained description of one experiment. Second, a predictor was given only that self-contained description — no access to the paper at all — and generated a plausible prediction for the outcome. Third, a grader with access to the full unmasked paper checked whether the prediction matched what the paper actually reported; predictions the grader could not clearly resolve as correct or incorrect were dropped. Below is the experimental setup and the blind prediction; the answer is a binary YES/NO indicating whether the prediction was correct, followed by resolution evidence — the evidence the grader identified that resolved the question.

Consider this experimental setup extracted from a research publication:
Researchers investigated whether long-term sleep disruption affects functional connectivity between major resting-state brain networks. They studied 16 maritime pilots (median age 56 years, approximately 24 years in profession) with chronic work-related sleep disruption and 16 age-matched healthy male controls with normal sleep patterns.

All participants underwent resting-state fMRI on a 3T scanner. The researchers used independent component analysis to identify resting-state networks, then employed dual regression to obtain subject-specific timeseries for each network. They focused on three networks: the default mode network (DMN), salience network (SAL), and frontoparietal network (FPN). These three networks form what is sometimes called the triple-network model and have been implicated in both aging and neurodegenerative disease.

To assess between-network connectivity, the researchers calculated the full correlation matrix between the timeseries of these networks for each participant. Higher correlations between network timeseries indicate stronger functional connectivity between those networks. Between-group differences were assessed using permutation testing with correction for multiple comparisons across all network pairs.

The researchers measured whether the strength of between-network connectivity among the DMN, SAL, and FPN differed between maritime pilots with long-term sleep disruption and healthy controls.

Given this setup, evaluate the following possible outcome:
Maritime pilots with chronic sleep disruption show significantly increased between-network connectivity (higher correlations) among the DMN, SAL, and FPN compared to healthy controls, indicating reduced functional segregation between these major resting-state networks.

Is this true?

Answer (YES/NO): NO